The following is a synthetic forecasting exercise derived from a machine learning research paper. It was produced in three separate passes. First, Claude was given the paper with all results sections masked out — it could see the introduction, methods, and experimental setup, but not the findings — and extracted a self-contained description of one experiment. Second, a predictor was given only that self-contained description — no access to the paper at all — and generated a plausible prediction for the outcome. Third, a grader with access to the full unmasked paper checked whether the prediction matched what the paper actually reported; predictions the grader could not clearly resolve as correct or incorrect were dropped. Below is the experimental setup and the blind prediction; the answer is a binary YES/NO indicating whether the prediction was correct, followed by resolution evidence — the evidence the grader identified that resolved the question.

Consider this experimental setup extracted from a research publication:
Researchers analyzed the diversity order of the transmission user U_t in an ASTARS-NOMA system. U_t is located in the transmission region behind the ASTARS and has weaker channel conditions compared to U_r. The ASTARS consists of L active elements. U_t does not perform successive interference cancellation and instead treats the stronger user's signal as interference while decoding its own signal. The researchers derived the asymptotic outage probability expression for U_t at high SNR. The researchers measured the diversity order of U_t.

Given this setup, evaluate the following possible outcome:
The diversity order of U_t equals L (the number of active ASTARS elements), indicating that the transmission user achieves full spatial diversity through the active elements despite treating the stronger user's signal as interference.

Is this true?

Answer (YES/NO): YES